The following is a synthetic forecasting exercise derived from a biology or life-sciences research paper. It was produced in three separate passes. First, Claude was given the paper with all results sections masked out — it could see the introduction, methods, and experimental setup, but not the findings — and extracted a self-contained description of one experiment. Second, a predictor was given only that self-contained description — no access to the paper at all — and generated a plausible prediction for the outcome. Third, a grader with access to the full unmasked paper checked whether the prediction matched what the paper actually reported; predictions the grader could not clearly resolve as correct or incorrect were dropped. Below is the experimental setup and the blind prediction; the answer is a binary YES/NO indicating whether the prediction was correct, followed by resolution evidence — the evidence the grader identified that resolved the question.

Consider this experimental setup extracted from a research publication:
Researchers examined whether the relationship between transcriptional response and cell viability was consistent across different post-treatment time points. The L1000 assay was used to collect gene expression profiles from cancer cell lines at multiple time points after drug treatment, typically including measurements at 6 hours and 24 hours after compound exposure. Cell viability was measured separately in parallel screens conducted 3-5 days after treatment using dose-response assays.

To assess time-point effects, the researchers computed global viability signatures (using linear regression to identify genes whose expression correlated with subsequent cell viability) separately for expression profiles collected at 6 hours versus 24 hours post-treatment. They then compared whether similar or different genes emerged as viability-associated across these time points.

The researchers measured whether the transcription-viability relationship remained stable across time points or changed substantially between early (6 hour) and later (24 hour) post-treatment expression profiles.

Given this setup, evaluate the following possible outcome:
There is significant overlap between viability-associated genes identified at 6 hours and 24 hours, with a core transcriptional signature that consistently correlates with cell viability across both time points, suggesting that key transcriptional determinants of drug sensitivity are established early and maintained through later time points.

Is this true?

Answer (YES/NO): YES